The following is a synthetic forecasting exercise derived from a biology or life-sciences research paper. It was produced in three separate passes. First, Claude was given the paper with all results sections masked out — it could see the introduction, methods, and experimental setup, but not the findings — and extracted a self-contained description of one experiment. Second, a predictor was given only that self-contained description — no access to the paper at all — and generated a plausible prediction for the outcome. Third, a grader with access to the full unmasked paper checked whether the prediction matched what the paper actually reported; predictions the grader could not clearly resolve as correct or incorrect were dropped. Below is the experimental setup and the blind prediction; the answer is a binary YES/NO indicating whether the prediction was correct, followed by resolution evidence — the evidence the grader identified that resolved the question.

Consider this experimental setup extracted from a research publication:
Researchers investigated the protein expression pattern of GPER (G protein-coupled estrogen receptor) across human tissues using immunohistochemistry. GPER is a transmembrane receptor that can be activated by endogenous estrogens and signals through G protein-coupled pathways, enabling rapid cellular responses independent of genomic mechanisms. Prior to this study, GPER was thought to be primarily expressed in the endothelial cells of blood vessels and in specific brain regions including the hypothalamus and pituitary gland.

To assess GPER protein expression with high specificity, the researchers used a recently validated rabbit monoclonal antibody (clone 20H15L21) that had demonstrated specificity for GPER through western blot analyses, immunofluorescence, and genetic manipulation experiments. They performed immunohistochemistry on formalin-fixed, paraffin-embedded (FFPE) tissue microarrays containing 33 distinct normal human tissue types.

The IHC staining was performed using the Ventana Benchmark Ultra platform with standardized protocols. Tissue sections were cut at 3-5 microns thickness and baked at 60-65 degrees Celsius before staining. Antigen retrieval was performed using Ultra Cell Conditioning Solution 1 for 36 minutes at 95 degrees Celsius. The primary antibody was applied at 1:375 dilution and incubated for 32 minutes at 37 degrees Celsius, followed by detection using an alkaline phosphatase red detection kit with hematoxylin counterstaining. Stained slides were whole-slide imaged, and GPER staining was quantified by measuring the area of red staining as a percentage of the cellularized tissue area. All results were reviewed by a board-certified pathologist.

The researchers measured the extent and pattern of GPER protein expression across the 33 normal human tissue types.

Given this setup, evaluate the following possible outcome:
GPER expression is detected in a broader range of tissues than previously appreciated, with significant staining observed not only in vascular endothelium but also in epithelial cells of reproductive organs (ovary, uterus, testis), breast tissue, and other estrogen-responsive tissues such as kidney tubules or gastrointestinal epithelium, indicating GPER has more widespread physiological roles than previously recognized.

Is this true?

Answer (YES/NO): NO